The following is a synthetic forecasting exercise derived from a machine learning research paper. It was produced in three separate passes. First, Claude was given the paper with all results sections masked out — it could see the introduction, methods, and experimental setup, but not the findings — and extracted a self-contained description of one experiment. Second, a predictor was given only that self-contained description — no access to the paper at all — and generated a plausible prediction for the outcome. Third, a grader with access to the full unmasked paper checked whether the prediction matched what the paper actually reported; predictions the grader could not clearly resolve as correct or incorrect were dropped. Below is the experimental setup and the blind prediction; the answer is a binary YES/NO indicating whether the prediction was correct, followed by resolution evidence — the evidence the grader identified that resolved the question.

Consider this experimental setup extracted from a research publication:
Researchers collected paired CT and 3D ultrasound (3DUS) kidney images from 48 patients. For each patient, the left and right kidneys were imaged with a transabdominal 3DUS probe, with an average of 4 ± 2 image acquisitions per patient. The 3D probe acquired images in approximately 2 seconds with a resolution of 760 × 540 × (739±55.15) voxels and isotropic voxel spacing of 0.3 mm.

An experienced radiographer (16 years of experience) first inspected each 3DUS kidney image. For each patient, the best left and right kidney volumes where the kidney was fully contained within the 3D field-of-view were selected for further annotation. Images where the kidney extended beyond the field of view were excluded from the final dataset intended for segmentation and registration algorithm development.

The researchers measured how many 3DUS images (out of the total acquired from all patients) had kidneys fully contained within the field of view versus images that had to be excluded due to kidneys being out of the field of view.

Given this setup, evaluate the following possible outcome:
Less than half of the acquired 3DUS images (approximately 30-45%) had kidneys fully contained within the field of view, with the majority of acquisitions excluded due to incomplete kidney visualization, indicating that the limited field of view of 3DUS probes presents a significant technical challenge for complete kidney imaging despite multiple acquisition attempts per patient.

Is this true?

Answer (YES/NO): YES